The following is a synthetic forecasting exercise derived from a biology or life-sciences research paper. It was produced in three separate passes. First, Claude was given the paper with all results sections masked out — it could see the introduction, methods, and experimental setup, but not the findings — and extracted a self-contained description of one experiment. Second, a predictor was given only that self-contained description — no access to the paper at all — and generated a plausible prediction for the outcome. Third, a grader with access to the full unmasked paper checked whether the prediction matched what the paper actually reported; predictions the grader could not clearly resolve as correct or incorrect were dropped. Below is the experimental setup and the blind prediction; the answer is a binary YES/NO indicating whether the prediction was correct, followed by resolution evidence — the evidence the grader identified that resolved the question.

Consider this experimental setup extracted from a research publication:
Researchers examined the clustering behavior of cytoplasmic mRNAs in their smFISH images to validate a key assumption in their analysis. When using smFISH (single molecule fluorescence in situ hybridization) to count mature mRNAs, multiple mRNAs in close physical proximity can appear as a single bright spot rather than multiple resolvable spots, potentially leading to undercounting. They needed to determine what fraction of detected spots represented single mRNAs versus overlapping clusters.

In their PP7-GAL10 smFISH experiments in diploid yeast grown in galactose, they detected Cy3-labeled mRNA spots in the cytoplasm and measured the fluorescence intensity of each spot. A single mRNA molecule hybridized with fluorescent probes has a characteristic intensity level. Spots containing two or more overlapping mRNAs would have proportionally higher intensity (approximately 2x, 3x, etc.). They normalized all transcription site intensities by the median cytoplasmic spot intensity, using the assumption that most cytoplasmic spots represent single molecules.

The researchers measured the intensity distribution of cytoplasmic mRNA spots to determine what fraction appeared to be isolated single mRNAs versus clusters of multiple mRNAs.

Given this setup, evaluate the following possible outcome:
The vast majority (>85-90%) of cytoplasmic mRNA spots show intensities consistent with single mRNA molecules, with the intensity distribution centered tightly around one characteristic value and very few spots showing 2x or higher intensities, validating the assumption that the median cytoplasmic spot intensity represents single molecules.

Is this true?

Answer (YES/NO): YES